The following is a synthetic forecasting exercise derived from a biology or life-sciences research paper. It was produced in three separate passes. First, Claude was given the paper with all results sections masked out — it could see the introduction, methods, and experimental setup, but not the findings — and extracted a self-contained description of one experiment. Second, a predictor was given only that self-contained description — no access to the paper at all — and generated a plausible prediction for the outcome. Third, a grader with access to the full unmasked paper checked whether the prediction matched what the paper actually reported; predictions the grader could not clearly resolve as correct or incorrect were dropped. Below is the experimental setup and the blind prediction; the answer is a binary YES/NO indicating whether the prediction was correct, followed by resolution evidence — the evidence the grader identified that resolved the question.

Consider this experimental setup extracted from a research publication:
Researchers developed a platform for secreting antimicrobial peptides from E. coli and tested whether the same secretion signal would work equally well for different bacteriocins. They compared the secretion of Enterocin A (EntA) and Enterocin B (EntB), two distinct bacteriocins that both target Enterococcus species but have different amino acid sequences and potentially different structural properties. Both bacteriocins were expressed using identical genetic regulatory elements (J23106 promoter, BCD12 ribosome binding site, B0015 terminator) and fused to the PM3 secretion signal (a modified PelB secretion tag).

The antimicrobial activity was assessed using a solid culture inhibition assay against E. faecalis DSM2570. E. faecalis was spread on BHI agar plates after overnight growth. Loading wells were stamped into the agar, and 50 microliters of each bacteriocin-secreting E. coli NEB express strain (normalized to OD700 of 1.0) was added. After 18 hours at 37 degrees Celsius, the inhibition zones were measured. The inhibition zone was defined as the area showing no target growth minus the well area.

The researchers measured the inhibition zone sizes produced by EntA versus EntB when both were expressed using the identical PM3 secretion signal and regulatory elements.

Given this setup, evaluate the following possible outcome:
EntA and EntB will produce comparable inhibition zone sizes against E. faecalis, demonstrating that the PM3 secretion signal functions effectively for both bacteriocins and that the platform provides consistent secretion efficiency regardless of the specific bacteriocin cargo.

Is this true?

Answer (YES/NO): NO